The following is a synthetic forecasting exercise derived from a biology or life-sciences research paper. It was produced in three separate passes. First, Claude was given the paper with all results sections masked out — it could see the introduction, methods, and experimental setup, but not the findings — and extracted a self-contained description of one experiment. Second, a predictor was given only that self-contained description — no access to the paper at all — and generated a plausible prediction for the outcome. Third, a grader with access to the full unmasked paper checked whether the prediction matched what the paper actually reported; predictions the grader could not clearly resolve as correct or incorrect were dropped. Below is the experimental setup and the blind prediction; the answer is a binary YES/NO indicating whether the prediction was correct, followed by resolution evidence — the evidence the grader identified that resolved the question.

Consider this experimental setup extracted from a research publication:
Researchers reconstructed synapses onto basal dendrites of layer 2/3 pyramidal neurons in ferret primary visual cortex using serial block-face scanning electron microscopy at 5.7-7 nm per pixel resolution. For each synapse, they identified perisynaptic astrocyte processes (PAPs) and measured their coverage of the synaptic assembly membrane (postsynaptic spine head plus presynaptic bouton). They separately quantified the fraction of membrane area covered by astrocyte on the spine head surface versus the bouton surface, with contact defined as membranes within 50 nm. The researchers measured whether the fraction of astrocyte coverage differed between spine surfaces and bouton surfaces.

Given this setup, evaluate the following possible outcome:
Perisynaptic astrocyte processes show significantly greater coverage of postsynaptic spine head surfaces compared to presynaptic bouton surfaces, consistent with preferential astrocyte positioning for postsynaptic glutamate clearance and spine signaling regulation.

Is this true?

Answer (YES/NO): YES